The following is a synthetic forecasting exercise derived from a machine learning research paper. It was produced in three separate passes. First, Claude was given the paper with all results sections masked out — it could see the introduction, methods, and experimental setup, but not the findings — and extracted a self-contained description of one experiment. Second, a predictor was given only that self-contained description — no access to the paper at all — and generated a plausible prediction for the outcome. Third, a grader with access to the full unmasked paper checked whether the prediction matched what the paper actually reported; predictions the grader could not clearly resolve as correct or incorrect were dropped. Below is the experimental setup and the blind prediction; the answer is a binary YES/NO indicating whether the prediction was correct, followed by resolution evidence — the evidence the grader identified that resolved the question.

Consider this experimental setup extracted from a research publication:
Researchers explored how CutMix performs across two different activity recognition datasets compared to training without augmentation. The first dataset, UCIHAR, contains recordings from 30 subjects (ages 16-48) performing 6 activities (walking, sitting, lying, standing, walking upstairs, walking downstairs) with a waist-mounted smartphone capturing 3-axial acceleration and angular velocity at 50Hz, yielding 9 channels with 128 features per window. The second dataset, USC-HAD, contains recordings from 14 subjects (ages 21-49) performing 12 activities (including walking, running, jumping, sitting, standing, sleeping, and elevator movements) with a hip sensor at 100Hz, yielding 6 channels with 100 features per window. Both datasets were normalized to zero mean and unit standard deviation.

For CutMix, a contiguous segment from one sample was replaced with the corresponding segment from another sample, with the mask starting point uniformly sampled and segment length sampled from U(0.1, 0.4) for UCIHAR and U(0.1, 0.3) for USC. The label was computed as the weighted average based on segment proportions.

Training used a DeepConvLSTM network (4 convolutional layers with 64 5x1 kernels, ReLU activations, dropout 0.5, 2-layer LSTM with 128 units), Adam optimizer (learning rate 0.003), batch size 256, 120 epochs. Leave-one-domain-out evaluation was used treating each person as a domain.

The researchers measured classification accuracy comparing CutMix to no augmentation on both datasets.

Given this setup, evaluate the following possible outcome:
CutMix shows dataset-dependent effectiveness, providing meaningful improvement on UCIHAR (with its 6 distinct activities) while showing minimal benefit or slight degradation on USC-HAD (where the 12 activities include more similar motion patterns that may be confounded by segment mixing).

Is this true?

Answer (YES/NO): NO